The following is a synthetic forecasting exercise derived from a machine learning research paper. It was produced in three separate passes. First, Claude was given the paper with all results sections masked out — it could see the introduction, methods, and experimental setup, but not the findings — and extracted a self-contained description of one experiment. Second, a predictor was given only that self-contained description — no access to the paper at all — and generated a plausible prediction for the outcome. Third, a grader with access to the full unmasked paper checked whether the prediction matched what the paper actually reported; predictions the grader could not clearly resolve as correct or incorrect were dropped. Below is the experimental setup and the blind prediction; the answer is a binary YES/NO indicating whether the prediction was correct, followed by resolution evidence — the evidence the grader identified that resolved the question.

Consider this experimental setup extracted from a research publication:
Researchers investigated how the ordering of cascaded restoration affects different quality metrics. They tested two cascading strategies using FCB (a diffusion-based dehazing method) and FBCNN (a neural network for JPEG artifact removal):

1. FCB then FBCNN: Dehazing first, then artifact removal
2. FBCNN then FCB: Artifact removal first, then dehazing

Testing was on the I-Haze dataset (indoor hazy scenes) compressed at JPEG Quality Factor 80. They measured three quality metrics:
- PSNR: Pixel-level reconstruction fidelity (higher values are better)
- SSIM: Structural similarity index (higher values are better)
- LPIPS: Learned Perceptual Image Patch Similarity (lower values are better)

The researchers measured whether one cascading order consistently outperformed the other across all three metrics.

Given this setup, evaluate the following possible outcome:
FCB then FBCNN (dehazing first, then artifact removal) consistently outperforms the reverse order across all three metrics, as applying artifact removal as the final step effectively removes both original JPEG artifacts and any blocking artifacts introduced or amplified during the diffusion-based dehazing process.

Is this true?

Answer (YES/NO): NO